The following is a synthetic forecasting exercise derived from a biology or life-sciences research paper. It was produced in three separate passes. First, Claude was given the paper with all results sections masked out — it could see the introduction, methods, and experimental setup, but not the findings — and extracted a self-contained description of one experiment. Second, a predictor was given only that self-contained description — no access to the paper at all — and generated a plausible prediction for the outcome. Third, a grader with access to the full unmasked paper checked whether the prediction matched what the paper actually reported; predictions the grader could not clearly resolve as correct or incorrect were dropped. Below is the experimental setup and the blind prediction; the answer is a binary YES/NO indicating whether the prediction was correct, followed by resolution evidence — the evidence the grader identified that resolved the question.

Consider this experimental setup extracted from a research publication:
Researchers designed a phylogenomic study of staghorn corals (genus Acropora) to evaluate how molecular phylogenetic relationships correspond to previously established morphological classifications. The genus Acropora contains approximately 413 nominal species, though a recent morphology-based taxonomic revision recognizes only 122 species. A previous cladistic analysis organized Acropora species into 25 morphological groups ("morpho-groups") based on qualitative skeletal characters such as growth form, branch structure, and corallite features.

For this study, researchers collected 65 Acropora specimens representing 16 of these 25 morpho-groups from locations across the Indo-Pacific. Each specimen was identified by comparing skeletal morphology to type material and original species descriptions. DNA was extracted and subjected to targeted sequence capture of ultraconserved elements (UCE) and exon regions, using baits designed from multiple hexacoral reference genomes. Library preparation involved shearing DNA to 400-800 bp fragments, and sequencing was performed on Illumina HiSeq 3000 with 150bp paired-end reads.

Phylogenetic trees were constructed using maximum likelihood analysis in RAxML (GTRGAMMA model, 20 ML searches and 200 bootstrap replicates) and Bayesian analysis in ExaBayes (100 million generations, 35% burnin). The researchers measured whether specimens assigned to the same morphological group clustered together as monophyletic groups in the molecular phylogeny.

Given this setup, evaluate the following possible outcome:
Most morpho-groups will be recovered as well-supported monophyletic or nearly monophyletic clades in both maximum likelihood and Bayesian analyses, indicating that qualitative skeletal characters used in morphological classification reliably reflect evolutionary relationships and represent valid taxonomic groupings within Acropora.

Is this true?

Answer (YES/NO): NO